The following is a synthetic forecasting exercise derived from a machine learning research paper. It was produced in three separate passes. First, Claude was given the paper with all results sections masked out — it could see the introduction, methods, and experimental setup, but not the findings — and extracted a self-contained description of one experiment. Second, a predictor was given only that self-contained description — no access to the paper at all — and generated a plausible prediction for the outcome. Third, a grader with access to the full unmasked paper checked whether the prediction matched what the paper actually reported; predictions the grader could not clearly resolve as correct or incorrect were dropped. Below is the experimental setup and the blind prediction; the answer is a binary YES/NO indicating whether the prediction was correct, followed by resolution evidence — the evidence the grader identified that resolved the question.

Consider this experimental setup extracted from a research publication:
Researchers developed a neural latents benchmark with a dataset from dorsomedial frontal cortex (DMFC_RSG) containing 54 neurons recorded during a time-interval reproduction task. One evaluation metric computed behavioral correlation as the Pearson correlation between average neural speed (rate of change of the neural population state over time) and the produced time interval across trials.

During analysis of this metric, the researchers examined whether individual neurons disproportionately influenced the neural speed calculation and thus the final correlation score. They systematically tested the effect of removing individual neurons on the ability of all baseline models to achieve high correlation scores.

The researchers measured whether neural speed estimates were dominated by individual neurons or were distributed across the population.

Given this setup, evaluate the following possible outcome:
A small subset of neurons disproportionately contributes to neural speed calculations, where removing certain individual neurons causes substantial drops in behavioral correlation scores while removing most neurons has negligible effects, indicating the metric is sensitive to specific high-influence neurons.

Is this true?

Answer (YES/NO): NO